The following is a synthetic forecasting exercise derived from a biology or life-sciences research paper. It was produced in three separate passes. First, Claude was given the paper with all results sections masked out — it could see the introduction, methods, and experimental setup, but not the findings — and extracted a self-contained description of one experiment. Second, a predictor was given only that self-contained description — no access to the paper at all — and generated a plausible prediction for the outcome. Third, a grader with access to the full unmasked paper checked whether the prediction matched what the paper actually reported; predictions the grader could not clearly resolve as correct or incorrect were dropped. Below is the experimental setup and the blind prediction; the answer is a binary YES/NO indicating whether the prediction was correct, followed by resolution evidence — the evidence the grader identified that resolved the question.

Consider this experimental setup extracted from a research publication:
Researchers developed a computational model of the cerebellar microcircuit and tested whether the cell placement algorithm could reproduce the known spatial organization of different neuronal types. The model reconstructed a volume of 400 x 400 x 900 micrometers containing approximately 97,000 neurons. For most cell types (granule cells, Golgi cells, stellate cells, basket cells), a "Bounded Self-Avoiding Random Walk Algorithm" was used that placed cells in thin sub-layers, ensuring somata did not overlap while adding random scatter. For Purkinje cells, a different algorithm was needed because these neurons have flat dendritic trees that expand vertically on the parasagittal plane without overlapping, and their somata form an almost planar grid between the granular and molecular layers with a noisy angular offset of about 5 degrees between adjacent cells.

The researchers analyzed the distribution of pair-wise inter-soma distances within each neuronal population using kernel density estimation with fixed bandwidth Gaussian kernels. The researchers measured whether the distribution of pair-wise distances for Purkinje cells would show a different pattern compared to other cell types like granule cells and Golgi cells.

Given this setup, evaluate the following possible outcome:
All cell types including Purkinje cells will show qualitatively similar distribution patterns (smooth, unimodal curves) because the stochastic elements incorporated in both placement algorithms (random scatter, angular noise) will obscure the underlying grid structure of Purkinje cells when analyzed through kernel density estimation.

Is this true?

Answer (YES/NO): NO